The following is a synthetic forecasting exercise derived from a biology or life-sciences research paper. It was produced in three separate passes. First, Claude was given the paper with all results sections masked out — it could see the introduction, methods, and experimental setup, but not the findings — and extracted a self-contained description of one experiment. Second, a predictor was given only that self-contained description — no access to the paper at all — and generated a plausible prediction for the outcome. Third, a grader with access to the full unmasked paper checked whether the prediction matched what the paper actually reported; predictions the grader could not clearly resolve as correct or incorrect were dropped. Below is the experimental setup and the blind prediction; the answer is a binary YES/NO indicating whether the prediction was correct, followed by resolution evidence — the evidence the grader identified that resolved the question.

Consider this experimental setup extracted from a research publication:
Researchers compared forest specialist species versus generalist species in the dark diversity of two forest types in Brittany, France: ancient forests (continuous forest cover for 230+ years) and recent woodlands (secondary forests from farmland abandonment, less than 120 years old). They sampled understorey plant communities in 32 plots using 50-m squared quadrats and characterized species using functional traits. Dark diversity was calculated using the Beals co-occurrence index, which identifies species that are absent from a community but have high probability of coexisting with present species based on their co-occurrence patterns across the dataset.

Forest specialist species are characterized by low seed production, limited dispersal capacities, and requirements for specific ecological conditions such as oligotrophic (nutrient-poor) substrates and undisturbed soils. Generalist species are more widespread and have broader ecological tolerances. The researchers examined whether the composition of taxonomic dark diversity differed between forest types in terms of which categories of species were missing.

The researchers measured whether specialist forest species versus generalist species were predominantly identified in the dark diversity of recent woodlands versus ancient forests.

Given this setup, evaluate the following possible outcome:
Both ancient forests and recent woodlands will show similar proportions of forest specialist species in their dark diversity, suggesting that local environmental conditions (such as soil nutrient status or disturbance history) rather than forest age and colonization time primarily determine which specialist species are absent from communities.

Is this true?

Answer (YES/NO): NO